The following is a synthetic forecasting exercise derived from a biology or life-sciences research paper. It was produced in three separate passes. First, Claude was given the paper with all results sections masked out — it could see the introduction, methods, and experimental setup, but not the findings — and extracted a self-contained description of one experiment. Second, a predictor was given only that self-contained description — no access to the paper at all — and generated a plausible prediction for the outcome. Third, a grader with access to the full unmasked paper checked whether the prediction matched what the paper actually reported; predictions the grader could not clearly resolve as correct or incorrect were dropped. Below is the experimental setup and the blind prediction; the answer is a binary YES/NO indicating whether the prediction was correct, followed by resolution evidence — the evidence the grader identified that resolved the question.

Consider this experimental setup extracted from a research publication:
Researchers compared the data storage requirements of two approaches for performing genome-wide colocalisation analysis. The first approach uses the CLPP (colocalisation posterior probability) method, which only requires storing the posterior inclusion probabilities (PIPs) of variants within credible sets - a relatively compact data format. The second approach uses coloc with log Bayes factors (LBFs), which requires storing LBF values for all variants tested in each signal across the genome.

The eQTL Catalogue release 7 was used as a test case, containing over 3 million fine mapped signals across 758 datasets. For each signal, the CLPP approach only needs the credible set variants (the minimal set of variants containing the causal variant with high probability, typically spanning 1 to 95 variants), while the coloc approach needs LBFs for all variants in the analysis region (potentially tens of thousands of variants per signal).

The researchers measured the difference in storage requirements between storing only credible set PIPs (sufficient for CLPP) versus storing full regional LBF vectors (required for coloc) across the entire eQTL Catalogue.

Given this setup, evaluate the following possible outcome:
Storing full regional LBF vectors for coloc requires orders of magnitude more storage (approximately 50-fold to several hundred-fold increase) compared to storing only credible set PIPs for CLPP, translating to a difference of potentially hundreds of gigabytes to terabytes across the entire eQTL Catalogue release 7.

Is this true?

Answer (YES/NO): NO